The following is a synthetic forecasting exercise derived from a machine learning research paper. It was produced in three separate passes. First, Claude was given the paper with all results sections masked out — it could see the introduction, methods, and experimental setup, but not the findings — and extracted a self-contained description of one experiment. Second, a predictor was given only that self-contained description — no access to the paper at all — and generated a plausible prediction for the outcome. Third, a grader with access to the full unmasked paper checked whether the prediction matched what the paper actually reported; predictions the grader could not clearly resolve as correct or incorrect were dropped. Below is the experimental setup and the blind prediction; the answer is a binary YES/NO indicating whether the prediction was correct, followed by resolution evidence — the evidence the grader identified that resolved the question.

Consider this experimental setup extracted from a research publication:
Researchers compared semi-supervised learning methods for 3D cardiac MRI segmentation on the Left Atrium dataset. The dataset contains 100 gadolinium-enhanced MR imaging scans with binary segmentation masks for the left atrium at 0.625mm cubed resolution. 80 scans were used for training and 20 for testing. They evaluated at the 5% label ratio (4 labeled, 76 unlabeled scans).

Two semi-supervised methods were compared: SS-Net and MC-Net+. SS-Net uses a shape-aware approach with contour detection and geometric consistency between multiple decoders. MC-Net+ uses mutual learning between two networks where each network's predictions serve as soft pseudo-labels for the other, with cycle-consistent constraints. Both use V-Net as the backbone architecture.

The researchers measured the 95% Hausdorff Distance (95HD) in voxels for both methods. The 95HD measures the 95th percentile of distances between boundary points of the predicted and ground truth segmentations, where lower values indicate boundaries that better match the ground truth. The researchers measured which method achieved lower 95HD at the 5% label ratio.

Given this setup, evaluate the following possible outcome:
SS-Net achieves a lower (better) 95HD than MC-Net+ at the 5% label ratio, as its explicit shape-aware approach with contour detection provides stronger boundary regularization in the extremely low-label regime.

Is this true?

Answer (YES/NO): NO